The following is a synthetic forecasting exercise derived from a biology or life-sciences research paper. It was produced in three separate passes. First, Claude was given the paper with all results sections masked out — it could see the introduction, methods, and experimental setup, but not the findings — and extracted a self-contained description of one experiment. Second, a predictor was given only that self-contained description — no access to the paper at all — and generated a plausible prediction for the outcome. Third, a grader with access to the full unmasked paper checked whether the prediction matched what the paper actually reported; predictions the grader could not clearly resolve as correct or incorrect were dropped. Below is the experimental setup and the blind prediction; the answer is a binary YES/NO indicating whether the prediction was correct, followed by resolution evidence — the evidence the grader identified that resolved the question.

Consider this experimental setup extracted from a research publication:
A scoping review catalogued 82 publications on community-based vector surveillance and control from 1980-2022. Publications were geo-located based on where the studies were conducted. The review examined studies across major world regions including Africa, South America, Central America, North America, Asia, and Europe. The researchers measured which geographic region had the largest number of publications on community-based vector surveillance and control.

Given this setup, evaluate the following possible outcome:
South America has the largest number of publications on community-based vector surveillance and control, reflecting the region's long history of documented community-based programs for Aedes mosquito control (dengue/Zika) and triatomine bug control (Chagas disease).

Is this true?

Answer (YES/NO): NO